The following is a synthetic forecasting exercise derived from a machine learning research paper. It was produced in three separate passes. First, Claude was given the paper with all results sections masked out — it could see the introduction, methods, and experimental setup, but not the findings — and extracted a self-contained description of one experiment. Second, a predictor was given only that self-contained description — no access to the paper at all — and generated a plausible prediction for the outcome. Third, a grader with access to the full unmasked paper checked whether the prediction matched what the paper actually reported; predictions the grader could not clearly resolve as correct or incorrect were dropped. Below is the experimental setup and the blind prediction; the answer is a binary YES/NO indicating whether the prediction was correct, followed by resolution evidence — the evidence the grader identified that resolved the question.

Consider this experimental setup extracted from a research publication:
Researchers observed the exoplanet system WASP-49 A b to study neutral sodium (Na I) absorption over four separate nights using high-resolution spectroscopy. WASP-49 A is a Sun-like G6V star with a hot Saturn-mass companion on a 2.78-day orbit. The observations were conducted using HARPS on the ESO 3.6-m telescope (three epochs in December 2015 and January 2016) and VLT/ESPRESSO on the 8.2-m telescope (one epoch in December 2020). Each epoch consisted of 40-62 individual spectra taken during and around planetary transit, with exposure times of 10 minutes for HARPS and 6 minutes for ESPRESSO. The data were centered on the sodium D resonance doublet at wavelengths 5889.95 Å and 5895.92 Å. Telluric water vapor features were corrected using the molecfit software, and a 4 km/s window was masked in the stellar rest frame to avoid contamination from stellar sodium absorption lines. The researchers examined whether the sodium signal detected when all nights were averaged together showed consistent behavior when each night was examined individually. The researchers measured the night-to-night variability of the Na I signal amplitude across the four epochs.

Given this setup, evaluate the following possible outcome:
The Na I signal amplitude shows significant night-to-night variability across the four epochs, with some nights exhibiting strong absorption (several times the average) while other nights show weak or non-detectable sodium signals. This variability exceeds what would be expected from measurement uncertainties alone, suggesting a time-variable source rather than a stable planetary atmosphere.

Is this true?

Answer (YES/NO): YES